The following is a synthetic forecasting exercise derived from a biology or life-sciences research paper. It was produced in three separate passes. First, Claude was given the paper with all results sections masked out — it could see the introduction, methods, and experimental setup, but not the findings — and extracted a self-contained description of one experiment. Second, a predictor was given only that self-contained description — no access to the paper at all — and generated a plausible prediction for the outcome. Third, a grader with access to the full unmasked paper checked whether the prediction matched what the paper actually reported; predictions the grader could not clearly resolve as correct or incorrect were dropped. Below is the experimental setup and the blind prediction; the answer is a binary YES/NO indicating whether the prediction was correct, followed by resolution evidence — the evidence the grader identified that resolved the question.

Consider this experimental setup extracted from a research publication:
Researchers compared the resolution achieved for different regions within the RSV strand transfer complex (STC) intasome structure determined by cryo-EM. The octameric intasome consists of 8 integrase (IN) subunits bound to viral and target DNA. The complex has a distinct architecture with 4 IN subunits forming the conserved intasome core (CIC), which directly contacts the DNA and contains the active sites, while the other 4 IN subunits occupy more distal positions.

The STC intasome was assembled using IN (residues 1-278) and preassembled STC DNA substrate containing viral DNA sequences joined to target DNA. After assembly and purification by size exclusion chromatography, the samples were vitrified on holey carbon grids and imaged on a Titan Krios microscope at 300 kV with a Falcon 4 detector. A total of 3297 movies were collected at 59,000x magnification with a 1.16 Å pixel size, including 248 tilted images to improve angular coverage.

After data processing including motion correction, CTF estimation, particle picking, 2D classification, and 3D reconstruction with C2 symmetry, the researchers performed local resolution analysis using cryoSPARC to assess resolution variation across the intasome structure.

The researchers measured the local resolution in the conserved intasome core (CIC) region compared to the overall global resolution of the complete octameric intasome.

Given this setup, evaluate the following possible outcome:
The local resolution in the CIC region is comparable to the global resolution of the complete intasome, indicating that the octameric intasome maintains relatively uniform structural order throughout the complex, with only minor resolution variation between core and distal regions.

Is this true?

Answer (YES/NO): NO